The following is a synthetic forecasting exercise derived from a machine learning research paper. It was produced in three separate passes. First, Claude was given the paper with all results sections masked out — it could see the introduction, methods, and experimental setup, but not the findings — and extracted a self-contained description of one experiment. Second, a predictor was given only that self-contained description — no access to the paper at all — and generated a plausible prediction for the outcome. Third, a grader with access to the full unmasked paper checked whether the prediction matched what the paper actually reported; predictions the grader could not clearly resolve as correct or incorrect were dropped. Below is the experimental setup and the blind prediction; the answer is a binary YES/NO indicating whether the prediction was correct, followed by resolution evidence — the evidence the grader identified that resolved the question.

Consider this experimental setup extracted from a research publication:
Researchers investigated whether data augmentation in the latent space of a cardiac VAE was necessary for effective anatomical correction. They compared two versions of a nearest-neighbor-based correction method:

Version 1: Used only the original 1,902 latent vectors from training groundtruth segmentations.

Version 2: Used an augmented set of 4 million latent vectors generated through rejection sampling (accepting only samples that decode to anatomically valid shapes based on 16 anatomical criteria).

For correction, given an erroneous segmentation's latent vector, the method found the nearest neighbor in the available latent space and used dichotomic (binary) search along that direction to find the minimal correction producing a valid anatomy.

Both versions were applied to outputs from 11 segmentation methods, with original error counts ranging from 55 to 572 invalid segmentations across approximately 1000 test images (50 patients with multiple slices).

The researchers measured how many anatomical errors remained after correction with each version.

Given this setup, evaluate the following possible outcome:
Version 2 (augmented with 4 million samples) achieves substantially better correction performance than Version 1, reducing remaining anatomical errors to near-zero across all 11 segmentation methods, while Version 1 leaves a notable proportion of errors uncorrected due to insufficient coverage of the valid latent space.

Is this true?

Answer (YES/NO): NO